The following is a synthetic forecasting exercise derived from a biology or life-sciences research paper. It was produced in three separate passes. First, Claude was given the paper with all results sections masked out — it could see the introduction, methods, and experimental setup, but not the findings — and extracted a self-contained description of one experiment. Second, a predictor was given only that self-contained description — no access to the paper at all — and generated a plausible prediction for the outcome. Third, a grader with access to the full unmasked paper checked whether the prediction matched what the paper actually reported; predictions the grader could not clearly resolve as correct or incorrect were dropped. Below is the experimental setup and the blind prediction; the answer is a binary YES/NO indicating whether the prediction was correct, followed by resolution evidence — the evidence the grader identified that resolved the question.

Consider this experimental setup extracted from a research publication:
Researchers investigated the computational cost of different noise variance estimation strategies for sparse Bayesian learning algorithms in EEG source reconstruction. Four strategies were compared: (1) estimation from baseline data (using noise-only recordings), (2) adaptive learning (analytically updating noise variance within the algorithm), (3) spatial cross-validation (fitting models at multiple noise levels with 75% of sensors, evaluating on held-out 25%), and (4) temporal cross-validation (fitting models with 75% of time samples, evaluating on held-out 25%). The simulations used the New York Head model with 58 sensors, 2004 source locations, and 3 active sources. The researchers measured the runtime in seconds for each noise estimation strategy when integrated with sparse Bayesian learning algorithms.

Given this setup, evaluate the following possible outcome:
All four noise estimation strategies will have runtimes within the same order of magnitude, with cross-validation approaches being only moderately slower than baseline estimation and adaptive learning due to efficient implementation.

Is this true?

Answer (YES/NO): NO